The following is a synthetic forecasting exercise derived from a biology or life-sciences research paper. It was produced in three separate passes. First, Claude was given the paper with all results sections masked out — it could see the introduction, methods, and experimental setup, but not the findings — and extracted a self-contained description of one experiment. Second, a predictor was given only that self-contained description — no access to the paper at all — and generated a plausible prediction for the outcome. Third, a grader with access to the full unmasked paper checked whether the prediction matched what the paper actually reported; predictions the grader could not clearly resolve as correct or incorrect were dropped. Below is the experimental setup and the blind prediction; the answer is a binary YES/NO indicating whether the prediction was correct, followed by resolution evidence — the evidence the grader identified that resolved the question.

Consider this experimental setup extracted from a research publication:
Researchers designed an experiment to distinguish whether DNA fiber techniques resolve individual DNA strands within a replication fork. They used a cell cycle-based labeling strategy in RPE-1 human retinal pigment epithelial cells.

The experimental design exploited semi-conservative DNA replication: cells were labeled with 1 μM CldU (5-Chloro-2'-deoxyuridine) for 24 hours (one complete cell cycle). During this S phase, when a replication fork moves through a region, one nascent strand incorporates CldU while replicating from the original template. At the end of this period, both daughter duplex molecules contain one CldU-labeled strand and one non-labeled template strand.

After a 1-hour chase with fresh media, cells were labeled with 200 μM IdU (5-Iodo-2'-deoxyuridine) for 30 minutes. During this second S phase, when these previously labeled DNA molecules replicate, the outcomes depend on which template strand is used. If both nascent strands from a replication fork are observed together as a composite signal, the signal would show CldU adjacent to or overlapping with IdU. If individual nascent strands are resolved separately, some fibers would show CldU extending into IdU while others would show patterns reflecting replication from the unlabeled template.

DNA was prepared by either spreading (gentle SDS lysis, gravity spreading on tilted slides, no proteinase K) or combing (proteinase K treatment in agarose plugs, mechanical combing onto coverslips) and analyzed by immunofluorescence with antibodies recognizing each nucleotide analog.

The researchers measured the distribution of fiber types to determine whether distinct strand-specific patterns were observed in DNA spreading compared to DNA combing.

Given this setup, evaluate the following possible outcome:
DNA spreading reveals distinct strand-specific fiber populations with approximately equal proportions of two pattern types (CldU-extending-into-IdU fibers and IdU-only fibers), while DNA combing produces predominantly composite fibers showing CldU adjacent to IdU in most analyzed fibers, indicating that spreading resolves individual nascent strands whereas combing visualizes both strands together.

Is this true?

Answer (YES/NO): NO